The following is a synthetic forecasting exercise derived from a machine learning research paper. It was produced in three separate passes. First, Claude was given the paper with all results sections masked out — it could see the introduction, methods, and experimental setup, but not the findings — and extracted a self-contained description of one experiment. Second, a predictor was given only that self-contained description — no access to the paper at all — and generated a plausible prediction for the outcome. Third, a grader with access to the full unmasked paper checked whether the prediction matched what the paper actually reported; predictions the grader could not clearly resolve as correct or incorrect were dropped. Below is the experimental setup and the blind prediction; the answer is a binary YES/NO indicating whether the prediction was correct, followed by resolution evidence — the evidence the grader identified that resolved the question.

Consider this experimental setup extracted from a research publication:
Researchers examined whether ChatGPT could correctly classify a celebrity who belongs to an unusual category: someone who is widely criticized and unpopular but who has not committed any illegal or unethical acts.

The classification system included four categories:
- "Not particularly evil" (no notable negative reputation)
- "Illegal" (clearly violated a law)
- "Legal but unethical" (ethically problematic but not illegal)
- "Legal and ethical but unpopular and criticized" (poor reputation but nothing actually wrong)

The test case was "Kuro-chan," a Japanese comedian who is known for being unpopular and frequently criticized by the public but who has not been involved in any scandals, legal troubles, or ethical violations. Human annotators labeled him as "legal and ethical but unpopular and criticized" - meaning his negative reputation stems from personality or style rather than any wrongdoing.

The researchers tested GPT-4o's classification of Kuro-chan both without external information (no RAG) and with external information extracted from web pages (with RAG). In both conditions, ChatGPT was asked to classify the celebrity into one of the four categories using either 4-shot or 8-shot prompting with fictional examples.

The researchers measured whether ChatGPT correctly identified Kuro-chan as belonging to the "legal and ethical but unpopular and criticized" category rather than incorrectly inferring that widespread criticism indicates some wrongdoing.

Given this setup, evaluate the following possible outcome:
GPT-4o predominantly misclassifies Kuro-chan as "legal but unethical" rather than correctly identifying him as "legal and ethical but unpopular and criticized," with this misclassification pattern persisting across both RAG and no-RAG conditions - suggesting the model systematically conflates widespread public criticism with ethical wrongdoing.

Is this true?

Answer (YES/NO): NO